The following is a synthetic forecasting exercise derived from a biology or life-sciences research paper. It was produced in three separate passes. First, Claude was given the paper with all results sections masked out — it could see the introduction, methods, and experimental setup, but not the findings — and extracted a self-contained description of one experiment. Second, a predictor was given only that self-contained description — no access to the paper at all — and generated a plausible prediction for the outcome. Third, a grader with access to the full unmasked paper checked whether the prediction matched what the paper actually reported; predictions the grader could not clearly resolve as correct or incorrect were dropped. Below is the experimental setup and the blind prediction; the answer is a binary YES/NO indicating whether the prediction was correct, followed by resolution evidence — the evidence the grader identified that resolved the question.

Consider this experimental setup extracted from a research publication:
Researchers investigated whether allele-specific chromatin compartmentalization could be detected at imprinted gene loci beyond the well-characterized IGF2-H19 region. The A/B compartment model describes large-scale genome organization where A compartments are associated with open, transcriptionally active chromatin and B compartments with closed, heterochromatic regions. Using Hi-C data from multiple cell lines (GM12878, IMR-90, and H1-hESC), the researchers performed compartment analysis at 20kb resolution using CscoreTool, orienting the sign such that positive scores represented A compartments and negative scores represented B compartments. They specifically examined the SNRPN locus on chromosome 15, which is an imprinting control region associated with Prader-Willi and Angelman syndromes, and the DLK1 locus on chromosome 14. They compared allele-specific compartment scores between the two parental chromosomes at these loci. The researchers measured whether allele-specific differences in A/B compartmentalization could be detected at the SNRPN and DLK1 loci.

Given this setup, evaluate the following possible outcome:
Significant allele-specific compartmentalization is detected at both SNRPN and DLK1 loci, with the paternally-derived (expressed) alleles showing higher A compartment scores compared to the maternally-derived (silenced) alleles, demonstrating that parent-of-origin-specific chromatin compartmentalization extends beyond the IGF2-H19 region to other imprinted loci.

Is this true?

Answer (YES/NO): NO